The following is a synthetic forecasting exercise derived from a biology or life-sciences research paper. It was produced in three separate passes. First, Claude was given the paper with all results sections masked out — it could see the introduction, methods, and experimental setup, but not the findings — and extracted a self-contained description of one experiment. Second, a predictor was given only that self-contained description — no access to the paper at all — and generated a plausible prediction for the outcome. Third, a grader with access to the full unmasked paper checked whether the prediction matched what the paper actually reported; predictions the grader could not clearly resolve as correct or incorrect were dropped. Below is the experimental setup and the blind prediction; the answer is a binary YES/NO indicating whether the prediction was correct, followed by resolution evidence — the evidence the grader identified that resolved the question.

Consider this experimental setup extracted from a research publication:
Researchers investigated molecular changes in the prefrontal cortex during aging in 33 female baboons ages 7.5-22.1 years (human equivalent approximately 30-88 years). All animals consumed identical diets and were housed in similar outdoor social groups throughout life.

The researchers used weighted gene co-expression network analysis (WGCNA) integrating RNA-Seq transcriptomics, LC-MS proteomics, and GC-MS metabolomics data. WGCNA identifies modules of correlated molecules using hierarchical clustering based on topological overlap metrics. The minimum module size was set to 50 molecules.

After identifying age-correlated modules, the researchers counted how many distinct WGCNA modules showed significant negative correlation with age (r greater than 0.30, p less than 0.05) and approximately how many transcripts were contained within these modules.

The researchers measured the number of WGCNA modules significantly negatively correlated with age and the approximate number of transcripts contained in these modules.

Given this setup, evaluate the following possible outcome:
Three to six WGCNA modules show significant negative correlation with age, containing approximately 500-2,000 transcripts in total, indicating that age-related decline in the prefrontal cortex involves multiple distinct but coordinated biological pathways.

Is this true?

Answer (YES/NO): NO